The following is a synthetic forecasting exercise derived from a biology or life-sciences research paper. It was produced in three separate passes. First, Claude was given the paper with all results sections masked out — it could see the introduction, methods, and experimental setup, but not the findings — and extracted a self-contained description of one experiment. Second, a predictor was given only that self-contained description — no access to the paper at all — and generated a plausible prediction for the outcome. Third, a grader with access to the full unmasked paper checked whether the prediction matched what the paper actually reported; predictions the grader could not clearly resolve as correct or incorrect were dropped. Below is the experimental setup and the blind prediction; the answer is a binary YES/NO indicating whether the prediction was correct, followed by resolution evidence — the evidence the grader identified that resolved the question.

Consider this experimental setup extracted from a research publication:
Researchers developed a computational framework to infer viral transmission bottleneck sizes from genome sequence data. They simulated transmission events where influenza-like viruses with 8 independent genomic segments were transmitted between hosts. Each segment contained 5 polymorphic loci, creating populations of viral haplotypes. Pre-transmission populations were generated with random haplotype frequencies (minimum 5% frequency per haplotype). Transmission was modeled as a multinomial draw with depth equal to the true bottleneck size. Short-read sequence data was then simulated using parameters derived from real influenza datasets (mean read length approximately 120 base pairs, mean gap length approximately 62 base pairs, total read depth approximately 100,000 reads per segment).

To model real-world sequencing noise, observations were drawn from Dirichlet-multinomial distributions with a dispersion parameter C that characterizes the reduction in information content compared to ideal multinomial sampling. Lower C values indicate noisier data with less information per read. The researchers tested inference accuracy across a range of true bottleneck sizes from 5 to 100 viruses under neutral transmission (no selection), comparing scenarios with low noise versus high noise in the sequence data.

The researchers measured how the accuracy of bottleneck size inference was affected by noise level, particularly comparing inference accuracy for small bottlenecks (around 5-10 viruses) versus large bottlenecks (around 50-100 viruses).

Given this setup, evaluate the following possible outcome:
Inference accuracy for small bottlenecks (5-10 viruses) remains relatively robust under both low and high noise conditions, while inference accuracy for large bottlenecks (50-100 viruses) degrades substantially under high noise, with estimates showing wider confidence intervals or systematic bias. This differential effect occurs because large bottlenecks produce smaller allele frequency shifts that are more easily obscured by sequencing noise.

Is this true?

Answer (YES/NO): YES